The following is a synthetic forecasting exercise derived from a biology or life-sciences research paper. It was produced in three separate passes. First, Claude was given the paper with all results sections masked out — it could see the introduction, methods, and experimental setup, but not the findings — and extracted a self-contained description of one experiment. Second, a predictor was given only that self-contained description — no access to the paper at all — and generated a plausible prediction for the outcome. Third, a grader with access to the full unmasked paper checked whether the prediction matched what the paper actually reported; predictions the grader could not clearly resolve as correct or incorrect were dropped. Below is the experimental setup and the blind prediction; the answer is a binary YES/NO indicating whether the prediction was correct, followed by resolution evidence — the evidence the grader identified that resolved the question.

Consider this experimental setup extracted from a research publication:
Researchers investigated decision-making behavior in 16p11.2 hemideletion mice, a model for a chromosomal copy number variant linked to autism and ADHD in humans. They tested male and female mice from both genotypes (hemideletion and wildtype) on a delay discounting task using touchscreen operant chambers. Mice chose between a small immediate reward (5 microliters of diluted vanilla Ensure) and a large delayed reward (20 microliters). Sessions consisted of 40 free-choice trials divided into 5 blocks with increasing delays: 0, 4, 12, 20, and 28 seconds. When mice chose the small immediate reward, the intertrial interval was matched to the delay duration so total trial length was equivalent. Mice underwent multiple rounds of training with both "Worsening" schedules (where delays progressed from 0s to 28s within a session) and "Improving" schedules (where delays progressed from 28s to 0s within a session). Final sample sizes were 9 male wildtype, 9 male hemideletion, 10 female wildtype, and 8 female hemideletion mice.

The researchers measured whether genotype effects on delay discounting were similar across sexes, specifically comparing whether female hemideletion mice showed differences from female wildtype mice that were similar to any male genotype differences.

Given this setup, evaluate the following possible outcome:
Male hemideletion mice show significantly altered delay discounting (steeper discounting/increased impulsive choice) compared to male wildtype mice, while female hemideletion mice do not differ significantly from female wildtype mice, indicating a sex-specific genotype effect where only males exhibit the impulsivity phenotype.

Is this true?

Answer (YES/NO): NO